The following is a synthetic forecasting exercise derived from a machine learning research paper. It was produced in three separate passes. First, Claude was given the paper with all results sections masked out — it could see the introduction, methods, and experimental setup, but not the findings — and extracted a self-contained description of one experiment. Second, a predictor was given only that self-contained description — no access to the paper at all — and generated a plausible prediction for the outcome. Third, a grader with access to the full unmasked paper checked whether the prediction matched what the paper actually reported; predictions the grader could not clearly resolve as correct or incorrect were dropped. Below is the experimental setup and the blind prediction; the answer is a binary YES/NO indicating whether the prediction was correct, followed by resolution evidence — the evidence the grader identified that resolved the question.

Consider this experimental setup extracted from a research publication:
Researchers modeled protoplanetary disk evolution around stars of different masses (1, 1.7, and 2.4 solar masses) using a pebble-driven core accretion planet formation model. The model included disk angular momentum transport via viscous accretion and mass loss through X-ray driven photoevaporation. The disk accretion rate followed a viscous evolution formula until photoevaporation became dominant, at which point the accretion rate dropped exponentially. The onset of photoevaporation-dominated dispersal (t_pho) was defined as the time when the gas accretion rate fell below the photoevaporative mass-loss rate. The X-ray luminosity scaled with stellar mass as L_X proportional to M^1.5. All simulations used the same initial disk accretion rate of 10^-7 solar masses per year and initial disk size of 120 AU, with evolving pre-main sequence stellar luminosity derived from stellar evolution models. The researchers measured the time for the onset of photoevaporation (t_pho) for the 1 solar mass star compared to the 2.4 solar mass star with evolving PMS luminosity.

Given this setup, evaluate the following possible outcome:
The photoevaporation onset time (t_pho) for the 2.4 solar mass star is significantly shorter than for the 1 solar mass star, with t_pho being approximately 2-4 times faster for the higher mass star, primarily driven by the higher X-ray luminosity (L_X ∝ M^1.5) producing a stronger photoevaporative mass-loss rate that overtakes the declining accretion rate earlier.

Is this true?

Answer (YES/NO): NO